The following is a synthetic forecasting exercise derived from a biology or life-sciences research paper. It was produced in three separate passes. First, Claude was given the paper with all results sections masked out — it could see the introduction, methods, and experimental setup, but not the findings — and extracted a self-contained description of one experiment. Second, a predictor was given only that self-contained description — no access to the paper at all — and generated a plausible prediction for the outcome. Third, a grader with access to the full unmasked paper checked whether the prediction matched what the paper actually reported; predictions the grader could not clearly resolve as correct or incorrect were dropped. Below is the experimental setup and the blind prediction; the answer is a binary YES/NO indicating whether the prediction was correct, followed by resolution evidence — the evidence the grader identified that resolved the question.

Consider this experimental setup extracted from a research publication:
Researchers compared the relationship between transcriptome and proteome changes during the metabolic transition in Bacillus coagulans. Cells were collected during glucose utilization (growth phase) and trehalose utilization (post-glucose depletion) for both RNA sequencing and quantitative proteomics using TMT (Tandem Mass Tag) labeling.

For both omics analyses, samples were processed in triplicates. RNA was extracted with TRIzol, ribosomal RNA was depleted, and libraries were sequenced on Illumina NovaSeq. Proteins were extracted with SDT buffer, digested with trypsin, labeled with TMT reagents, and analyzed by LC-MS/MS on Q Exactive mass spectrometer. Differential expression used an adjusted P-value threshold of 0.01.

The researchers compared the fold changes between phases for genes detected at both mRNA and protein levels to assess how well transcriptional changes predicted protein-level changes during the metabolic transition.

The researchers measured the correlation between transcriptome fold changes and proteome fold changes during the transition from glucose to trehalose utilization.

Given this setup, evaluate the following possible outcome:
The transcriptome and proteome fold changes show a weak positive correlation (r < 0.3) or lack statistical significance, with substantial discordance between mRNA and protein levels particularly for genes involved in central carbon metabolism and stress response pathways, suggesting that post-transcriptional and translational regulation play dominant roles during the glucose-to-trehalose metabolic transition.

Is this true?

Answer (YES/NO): NO